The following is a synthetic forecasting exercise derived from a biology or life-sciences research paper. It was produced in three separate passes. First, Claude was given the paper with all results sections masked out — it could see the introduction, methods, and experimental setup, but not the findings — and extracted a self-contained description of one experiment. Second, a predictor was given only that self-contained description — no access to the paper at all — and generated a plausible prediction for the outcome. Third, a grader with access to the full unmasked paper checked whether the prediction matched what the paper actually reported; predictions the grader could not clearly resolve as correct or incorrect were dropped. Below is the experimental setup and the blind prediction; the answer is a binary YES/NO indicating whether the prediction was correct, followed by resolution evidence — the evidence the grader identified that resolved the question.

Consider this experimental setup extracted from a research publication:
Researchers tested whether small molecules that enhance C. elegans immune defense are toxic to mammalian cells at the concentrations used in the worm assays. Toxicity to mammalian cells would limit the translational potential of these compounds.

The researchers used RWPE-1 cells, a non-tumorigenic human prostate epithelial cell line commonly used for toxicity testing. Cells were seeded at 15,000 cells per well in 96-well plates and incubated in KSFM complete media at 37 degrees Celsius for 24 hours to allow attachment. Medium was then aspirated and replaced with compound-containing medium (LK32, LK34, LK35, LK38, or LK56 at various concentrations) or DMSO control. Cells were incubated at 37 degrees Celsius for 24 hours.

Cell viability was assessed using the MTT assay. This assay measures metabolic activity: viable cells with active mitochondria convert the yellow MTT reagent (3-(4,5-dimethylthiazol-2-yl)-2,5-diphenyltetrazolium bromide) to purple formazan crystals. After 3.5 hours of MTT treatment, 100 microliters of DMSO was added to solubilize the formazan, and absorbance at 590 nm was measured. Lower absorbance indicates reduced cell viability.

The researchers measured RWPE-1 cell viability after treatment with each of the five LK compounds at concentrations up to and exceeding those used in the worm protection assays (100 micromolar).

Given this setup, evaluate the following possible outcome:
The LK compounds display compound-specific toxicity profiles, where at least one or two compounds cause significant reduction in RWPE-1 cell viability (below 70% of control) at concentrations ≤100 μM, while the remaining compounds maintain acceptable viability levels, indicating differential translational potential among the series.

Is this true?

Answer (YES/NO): YES